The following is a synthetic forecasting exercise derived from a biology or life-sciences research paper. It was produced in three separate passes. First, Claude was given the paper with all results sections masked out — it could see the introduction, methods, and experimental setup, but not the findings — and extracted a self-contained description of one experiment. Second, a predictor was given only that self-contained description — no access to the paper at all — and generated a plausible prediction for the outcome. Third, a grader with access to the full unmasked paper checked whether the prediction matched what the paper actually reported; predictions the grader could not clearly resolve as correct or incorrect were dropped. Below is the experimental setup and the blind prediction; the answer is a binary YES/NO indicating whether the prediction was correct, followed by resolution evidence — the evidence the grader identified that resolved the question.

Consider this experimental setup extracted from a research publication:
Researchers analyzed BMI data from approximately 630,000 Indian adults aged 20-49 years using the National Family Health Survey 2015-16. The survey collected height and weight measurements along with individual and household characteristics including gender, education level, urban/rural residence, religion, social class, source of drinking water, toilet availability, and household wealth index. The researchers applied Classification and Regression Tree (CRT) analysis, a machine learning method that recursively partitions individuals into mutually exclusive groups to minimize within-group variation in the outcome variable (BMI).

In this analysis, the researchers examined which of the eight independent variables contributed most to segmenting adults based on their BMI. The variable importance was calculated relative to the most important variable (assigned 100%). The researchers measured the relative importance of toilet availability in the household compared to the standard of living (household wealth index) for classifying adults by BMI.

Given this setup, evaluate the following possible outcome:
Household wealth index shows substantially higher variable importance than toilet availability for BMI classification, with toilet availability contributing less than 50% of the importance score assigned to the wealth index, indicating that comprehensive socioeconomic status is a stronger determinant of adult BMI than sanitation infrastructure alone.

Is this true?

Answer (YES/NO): NO